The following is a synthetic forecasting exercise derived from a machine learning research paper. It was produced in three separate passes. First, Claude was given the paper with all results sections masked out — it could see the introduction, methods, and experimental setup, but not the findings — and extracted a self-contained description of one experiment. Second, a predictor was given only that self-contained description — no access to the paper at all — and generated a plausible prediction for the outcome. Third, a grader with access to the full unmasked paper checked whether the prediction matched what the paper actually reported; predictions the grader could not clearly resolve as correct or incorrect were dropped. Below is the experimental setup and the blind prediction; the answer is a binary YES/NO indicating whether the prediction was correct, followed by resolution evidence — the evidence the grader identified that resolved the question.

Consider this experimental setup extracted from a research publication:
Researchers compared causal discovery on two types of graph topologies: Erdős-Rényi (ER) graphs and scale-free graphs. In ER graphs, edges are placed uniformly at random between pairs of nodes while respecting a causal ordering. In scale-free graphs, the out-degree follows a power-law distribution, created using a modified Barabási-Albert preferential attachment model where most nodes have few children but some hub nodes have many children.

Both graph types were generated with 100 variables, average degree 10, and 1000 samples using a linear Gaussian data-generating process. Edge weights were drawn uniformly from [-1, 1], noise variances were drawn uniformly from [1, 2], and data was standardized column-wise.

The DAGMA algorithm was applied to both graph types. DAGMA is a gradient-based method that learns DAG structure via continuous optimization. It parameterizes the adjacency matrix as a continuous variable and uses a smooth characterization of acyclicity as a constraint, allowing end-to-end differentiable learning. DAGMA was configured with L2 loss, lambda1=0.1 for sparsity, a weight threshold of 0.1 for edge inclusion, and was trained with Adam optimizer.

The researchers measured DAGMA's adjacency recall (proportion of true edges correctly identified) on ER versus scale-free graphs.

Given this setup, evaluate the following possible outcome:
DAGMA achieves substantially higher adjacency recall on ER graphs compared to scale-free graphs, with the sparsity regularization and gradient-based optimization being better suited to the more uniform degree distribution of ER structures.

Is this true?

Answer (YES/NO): NO